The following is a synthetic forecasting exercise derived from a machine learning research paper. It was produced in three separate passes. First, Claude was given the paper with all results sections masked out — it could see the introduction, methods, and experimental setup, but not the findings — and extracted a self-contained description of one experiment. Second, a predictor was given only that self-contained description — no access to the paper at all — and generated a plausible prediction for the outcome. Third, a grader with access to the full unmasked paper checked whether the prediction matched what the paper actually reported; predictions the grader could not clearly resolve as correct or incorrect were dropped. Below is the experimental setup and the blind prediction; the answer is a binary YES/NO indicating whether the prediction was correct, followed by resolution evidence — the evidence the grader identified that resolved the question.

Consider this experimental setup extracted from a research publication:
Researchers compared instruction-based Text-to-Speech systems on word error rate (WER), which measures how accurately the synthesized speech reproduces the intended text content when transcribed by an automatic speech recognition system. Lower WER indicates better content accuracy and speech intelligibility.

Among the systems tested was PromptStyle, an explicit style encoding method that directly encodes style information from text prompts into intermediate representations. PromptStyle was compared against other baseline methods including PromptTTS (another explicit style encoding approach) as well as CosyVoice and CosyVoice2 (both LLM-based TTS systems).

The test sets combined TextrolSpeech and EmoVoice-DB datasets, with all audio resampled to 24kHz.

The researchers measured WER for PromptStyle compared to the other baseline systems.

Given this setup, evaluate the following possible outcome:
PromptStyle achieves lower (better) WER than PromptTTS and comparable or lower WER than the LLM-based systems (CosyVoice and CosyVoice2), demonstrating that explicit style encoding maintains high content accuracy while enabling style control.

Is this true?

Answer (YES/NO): NO